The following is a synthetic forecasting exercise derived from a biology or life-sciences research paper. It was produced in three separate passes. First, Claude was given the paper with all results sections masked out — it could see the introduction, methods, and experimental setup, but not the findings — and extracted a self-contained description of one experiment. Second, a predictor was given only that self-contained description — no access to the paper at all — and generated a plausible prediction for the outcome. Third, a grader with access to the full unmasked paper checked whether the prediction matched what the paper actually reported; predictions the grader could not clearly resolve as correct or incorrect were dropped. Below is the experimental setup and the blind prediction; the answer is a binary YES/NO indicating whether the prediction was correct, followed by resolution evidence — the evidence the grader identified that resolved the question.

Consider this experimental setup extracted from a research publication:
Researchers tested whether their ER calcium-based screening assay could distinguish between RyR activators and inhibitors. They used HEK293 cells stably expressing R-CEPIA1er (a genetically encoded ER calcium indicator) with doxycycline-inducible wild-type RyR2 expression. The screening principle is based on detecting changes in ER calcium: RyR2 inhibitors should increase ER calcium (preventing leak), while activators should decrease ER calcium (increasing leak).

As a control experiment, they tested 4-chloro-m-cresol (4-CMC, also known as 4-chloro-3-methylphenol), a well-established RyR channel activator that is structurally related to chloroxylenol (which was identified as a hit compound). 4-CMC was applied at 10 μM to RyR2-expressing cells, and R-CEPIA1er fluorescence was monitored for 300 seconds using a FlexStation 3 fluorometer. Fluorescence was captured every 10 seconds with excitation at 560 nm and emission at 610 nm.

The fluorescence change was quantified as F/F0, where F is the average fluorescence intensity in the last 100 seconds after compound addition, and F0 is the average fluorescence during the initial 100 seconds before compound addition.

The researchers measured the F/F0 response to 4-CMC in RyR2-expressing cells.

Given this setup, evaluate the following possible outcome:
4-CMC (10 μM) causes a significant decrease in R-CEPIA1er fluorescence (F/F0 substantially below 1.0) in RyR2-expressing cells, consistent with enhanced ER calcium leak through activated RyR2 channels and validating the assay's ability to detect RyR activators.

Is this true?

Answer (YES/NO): NO